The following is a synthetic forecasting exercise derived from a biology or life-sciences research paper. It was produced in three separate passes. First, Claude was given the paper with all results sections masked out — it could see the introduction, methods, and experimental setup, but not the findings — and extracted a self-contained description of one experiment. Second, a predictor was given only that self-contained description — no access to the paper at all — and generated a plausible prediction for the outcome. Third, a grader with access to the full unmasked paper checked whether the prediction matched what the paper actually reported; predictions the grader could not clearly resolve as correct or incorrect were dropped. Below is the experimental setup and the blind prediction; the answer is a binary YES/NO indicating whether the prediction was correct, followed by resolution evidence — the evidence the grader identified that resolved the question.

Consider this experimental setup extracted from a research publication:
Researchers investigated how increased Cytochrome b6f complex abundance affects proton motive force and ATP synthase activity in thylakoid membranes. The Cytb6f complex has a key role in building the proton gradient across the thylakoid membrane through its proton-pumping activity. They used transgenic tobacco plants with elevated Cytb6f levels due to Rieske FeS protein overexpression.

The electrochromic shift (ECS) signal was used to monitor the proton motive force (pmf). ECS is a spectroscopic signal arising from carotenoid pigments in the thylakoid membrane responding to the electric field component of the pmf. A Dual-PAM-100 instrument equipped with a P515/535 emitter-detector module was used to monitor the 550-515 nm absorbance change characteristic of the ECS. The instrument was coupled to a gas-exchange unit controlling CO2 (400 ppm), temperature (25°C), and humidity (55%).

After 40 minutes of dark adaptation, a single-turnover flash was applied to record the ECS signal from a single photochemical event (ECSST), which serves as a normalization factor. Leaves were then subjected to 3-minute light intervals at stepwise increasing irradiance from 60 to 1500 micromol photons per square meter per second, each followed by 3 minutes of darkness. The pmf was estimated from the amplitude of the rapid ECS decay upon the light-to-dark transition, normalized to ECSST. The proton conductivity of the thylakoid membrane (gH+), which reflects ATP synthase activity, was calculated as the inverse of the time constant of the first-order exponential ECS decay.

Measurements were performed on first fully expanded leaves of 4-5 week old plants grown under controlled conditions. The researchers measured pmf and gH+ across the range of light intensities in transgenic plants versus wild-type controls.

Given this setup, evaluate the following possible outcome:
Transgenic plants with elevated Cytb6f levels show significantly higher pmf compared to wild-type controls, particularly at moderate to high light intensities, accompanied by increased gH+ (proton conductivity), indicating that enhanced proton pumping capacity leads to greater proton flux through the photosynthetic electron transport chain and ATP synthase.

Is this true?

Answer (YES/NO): NO